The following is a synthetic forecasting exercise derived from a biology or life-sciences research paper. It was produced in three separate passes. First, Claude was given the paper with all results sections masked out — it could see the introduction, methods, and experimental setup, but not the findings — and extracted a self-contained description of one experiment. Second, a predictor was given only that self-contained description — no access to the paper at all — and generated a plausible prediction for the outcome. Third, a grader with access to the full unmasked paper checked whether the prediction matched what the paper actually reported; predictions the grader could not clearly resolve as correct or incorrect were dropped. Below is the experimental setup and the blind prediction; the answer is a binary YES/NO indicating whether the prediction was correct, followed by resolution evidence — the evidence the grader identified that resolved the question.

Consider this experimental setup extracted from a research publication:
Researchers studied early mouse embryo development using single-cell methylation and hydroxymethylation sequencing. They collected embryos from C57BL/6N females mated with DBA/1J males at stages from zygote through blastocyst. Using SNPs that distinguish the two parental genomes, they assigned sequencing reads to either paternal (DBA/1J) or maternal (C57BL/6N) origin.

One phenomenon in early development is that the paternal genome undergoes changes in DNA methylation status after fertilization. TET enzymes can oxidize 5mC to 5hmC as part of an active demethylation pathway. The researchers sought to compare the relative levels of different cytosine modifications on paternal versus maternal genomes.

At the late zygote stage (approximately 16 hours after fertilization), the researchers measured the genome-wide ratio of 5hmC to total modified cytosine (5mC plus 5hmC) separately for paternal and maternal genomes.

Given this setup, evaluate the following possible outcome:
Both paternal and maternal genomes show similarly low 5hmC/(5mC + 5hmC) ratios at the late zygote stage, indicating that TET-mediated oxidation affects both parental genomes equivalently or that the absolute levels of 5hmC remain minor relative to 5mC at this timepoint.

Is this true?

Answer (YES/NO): NO